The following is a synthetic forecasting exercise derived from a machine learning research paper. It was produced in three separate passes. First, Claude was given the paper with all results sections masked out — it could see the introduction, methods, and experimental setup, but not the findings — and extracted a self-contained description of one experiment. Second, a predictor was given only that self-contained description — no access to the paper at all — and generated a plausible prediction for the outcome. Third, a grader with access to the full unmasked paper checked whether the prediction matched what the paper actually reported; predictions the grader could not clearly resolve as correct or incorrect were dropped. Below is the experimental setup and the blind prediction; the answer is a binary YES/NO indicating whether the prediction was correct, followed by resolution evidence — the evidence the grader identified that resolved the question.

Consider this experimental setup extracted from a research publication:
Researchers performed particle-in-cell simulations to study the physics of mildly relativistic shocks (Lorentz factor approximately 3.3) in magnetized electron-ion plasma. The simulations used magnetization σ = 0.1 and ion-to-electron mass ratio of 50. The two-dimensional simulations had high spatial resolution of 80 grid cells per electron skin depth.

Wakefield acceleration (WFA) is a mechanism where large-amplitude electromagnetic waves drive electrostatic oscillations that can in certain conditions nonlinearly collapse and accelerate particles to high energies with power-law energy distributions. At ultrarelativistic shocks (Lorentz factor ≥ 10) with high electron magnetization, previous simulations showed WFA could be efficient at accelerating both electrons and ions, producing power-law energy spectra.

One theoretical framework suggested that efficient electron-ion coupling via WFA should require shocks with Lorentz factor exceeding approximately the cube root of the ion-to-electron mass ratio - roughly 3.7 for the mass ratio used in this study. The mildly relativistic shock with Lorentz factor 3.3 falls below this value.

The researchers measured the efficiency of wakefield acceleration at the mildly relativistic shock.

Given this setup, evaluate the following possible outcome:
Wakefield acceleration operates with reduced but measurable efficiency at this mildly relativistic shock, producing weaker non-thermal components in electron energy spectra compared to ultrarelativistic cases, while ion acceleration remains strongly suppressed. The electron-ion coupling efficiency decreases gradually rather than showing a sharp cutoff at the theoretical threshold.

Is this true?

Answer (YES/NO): NO